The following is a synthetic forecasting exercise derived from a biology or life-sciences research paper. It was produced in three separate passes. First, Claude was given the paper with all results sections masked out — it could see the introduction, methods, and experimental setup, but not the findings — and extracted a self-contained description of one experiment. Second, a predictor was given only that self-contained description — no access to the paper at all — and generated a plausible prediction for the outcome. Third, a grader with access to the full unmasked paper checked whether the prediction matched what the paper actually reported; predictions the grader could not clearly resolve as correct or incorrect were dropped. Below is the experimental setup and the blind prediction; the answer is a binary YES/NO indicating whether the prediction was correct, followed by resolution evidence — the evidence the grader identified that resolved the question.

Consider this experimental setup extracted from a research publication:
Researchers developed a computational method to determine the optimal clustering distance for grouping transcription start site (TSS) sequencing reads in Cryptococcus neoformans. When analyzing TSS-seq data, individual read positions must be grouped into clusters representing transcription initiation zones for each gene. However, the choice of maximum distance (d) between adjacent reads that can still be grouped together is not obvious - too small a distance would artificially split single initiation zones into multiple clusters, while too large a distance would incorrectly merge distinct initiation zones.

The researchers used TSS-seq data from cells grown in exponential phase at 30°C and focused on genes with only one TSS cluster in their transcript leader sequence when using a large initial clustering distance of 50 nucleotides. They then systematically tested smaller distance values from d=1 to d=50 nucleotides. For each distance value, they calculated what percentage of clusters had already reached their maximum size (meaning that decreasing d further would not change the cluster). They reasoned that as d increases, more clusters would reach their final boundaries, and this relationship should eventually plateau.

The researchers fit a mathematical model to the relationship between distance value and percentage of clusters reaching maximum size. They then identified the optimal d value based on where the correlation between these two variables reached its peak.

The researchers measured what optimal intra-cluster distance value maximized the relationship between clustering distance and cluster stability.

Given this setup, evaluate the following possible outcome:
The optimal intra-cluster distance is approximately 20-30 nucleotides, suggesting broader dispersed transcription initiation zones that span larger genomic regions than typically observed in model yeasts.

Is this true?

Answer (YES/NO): NO